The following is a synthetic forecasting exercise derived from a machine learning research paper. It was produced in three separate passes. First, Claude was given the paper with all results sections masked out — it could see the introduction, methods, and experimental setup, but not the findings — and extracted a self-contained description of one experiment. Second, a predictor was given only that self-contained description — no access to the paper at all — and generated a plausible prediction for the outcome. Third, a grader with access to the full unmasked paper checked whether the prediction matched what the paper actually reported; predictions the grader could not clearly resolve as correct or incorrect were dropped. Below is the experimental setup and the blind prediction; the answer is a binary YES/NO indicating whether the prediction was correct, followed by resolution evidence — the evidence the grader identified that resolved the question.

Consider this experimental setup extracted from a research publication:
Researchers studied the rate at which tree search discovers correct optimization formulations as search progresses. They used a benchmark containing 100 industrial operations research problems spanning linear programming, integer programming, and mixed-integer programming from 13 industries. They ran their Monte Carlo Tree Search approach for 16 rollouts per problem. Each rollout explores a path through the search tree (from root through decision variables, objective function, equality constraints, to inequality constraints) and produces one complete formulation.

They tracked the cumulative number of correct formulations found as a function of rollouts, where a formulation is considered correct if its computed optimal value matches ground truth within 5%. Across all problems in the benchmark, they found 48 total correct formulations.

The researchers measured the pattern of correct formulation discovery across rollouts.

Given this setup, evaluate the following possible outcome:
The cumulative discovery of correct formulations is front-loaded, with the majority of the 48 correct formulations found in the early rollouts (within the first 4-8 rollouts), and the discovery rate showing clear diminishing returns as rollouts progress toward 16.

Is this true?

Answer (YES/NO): YES